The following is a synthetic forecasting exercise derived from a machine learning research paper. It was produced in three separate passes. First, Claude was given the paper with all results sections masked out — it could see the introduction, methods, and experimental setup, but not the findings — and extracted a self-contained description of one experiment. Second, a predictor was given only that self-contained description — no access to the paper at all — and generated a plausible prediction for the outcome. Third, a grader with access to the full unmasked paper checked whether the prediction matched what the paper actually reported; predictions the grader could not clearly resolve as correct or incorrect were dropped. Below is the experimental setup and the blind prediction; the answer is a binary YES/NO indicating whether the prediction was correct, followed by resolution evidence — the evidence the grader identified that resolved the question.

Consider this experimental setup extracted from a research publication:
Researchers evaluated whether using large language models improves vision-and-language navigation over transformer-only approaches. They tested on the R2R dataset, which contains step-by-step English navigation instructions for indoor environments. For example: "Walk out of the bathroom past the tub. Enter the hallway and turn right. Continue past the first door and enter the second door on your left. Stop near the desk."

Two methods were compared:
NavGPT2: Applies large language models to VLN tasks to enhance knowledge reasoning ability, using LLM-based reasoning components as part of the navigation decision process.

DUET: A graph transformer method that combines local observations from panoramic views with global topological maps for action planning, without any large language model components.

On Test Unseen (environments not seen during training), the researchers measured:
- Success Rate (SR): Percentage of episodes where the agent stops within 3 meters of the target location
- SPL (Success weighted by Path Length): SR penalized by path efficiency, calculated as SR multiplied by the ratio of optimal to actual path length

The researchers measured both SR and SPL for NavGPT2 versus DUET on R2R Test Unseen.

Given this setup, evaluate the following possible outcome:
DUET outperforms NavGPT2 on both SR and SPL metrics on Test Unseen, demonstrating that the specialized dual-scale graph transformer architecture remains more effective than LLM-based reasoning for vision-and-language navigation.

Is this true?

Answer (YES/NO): NO